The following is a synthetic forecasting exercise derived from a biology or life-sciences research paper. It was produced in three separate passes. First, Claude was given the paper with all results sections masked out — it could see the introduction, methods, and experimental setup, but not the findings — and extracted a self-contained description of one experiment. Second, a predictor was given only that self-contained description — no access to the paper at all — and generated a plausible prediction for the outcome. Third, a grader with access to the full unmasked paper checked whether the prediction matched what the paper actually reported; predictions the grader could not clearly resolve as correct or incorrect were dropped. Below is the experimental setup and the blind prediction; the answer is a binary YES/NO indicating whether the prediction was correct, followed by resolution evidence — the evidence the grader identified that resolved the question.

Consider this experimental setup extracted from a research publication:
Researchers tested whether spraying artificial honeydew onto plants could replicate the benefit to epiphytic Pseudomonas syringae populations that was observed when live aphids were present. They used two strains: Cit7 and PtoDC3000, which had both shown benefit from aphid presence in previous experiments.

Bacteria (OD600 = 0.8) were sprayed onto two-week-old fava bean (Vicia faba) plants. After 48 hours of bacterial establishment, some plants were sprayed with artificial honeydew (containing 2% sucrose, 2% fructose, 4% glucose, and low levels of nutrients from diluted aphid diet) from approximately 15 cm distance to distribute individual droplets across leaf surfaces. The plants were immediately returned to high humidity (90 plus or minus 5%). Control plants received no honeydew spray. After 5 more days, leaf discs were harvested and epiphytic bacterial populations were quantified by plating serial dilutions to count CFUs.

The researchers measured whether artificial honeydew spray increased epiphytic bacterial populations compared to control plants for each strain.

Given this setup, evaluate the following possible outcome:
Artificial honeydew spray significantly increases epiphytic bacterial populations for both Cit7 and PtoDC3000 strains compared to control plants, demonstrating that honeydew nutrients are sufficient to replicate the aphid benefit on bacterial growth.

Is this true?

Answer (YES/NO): YES